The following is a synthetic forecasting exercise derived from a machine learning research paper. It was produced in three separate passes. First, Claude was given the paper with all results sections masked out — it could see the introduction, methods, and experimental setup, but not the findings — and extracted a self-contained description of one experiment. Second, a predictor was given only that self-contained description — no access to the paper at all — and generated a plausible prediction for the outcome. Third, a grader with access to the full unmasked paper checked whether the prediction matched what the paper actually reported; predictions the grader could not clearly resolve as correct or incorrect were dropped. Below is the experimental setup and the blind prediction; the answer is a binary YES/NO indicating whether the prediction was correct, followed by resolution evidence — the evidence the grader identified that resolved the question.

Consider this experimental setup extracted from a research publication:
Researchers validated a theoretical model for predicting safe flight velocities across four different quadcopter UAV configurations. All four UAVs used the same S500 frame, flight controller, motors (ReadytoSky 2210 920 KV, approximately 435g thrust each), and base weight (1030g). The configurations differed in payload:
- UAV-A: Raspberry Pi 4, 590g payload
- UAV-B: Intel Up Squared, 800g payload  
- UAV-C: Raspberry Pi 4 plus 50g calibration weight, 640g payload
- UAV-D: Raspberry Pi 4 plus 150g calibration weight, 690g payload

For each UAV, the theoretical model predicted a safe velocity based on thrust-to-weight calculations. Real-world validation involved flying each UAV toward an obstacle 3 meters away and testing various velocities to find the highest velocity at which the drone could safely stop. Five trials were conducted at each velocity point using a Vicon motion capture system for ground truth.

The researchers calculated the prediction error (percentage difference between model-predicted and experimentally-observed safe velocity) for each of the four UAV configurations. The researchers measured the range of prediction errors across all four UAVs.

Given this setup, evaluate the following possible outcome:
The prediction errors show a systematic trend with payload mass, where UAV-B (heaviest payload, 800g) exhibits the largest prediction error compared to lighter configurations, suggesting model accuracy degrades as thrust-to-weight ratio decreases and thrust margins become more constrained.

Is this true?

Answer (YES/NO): NO